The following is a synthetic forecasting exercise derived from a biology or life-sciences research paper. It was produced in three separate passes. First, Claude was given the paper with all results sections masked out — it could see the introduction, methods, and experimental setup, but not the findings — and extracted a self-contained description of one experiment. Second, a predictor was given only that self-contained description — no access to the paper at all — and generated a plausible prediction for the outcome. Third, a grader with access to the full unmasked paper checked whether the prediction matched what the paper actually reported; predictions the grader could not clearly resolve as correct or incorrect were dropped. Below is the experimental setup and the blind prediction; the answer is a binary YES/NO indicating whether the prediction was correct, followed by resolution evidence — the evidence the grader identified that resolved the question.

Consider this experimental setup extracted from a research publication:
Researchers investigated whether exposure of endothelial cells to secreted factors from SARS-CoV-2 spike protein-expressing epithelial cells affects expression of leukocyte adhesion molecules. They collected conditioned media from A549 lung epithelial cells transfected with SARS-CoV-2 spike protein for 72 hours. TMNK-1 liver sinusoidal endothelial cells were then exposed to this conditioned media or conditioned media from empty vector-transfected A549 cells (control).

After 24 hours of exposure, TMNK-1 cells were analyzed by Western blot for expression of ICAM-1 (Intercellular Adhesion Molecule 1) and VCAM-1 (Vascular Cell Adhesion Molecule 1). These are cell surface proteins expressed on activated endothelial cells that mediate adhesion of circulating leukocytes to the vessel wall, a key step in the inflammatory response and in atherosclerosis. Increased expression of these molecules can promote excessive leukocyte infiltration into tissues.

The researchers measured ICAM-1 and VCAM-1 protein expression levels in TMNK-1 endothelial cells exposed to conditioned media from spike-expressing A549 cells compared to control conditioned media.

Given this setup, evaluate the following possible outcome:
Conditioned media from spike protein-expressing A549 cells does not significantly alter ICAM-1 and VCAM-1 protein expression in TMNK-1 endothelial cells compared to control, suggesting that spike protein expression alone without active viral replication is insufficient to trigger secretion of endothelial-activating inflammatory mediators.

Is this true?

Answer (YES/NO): NO